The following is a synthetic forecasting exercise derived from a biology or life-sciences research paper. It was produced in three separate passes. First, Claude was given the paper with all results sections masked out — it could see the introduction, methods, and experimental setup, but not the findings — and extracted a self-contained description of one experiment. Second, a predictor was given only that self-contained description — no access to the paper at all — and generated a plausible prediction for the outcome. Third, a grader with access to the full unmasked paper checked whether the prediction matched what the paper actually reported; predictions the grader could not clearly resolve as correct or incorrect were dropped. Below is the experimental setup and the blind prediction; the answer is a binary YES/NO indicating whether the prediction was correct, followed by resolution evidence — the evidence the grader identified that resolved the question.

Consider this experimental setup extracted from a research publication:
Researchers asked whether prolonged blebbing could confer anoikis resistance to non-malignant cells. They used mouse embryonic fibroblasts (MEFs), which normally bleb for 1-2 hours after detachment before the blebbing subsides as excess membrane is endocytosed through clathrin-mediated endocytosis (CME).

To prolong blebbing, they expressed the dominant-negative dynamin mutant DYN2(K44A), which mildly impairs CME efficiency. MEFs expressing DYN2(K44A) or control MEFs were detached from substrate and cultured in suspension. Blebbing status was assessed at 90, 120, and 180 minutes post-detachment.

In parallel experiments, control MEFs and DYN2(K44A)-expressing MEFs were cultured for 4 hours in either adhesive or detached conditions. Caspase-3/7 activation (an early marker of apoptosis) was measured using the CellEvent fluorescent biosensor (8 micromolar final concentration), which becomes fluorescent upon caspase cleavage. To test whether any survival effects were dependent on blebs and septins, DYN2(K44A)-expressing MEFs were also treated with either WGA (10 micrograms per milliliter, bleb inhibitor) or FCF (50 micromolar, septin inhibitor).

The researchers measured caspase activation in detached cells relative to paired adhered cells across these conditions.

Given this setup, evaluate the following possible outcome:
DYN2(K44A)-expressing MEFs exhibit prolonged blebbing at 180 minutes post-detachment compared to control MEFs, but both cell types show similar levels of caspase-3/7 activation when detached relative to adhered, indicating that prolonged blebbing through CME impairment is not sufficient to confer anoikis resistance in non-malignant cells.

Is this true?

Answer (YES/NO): NO